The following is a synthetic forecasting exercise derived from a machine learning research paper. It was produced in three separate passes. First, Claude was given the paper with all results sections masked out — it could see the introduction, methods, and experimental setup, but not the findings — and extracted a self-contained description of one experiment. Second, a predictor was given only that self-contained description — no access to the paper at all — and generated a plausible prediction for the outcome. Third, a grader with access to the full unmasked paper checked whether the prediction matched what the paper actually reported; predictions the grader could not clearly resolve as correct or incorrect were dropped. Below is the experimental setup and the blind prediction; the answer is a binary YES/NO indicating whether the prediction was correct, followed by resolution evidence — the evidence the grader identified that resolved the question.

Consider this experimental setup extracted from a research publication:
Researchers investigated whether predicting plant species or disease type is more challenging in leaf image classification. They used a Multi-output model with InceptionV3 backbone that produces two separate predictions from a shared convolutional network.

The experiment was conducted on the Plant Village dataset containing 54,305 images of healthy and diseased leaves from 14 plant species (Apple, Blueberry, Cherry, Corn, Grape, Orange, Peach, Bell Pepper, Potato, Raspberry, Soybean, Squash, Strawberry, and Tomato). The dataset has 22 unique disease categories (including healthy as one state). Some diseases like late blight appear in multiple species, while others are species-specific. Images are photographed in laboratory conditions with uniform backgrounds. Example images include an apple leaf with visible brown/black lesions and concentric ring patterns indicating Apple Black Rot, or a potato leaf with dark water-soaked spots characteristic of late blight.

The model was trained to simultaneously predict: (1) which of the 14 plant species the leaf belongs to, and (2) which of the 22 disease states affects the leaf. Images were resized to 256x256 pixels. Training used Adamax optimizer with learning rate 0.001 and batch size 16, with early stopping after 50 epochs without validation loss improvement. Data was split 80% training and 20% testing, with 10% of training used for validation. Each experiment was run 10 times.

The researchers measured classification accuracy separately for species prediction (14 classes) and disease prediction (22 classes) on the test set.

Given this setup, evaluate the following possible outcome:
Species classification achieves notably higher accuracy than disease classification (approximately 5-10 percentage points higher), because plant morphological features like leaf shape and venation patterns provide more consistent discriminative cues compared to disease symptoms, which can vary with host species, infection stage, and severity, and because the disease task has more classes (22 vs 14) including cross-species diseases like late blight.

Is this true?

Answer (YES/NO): NO